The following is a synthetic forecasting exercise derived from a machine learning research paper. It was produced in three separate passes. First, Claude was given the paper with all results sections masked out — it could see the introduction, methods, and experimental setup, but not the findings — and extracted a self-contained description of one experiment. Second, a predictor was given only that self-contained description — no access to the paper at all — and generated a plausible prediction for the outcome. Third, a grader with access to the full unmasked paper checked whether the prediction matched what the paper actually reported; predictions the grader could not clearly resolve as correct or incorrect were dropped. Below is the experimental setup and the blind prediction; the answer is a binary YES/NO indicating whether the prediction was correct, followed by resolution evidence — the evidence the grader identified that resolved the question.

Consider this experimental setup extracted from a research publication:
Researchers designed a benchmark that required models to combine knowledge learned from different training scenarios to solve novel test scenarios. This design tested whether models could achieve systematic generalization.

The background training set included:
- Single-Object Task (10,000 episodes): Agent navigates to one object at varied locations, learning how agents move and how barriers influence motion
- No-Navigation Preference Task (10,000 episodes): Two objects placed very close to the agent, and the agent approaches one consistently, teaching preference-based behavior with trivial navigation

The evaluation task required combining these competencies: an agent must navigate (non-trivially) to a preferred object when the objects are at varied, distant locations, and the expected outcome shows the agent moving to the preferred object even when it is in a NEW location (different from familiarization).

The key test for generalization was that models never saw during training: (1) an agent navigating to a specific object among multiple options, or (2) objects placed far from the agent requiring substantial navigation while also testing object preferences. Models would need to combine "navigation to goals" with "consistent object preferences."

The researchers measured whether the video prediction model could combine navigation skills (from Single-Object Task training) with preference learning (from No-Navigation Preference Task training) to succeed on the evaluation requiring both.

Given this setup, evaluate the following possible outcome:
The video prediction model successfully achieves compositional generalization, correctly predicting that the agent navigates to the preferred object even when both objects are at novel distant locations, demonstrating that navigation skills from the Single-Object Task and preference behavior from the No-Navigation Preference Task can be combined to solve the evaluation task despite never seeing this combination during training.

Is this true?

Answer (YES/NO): NO